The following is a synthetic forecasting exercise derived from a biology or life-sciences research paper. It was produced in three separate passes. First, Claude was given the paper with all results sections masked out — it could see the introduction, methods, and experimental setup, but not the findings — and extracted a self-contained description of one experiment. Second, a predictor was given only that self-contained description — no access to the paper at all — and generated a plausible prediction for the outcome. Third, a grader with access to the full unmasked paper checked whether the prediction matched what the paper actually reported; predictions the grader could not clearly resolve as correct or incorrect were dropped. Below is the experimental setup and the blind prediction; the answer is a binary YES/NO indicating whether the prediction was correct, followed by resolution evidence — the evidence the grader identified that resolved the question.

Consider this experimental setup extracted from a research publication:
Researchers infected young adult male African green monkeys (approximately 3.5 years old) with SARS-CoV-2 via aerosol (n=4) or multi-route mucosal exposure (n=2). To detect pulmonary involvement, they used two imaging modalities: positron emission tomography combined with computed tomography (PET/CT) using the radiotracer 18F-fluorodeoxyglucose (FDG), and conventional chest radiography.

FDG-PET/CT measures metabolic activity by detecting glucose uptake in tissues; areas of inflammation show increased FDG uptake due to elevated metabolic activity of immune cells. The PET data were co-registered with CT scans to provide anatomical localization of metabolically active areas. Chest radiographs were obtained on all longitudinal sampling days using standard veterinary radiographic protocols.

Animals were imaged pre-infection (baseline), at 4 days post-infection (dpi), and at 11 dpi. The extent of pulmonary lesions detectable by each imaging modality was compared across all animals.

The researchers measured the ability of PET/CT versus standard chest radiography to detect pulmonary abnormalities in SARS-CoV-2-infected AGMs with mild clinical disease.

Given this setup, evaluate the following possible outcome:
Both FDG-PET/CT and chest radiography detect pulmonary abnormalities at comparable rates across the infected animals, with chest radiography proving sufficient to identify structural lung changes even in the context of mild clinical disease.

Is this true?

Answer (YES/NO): NO